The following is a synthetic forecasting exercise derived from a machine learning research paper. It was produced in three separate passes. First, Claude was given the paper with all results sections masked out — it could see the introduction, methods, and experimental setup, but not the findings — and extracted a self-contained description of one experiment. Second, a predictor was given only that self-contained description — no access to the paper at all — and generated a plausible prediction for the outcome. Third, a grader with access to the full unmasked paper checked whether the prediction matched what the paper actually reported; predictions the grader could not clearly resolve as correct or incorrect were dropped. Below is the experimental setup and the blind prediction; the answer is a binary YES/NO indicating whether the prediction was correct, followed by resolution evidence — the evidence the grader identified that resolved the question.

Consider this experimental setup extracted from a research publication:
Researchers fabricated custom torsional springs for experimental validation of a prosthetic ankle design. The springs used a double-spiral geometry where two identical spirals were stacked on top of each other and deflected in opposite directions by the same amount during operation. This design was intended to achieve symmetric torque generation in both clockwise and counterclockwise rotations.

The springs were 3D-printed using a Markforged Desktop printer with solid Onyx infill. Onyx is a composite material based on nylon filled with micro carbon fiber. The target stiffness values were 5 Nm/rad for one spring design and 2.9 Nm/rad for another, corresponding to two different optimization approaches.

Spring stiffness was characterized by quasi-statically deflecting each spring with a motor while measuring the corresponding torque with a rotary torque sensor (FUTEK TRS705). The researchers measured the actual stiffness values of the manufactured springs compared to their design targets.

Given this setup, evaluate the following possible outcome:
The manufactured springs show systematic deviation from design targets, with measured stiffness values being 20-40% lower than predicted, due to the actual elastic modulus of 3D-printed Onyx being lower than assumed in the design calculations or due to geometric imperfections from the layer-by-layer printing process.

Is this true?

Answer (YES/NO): NO